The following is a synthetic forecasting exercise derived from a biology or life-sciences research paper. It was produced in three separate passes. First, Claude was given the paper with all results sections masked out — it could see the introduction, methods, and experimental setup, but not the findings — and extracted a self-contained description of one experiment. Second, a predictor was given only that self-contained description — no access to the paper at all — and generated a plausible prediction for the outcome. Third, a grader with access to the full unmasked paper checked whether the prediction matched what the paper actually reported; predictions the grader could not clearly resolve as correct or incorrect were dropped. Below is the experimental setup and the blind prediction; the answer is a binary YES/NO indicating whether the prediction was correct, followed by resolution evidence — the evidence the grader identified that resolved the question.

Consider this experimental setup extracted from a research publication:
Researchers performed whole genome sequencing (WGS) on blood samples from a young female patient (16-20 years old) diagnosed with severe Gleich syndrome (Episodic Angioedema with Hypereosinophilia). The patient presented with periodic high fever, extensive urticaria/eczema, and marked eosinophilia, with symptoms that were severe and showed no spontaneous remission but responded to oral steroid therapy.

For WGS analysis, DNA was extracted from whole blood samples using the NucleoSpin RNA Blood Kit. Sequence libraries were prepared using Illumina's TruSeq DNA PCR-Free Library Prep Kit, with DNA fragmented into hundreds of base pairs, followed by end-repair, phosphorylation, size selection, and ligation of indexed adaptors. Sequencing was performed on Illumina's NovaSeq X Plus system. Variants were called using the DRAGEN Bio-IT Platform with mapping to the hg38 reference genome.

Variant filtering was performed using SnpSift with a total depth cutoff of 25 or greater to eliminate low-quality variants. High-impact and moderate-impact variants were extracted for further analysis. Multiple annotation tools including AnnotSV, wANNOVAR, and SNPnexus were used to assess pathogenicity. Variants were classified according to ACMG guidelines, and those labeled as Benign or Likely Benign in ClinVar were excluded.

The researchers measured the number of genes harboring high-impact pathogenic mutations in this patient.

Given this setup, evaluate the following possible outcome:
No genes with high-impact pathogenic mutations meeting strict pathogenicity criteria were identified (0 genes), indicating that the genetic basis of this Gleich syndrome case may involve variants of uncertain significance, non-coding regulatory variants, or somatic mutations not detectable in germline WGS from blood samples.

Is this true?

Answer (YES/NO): NO